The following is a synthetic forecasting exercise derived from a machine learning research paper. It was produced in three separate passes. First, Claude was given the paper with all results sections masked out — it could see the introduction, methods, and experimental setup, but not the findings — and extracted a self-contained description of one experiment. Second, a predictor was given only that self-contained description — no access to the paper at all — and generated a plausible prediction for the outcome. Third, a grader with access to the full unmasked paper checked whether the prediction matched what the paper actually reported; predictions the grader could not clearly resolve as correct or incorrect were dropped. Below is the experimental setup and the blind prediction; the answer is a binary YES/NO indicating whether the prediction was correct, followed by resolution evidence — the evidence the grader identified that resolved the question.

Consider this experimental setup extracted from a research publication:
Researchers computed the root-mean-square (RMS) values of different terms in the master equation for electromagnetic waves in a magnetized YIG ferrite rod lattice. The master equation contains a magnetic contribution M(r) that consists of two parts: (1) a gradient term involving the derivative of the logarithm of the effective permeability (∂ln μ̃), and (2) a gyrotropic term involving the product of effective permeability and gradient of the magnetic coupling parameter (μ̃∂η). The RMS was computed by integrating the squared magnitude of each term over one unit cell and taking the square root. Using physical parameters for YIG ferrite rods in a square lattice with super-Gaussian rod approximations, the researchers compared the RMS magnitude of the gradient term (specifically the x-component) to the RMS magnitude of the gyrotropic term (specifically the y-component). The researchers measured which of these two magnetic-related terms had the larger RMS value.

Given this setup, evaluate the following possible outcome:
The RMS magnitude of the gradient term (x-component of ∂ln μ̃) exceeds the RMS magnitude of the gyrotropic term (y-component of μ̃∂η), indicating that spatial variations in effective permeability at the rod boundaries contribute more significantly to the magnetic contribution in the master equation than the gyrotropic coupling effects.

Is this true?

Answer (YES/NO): YES